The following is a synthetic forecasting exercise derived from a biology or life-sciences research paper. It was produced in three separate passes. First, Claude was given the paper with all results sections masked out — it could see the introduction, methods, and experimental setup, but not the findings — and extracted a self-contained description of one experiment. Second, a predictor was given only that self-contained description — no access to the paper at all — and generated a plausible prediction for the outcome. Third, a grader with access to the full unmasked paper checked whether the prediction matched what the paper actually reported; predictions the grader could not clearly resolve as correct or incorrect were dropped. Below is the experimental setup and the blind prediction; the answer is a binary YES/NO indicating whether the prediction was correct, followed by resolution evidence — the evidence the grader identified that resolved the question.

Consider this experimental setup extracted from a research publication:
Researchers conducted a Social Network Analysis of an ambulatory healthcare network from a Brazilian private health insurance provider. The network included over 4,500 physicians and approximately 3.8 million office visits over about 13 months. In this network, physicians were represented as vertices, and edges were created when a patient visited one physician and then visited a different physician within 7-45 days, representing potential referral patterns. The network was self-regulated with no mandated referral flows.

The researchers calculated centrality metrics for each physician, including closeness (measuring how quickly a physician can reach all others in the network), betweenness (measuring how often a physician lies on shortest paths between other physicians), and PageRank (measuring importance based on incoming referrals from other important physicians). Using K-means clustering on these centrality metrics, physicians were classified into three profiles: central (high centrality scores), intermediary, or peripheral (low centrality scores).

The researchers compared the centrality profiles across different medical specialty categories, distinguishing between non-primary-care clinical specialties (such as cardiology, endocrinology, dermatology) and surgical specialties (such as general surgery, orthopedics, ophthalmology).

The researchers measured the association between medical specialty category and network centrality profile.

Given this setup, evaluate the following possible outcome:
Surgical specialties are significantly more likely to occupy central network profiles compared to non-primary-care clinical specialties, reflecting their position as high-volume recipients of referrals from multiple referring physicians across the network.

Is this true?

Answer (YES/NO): NO